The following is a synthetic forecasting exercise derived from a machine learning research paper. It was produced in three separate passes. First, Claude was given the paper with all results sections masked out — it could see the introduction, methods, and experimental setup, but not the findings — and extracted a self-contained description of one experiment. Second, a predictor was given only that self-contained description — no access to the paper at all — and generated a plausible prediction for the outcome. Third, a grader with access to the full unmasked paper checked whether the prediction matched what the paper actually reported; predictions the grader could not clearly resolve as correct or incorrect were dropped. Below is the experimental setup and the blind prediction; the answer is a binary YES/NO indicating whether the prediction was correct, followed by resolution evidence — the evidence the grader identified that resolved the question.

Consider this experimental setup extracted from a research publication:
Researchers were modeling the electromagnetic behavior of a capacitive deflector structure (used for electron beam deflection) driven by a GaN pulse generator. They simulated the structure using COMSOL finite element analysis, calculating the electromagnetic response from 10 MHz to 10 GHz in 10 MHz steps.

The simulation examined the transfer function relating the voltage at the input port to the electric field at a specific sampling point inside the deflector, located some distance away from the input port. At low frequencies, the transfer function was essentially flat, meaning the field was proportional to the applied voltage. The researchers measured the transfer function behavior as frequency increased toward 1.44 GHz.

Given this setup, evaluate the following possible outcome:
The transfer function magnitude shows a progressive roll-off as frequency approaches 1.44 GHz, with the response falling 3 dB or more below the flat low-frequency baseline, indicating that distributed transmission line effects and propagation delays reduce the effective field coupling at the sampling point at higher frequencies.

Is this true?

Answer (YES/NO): NO